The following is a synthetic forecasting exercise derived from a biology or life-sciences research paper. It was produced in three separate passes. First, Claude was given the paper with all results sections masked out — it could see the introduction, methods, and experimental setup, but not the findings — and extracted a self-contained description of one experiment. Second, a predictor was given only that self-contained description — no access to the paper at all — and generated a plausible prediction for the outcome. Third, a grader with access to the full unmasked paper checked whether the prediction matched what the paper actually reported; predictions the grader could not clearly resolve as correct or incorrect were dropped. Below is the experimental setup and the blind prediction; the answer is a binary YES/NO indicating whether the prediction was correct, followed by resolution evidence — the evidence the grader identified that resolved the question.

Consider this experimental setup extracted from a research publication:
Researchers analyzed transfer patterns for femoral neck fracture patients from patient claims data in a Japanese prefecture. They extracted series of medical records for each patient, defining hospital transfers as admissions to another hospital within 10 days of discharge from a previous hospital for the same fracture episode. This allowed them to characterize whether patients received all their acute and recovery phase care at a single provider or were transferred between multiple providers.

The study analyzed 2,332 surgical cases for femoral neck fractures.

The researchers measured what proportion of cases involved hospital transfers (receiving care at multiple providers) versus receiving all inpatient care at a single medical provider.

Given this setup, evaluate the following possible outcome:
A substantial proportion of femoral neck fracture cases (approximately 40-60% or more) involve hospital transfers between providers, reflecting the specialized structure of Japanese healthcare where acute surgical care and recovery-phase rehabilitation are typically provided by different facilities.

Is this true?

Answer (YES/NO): NO